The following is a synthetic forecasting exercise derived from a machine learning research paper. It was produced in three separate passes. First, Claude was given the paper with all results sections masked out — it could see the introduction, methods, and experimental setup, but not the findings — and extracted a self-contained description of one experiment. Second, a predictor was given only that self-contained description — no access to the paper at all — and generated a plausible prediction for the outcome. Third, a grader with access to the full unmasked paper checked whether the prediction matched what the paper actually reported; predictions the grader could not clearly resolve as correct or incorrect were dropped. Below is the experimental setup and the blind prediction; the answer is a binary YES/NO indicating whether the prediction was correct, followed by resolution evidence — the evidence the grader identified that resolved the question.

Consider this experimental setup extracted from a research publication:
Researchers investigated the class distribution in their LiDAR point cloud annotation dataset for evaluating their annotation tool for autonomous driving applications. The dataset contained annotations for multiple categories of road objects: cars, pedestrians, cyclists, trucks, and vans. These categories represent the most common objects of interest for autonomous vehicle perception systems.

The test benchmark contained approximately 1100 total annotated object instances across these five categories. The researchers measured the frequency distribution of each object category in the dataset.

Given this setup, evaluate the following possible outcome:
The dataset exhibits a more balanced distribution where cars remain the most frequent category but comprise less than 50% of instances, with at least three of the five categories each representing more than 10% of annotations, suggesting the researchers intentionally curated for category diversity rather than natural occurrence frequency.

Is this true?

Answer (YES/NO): NO